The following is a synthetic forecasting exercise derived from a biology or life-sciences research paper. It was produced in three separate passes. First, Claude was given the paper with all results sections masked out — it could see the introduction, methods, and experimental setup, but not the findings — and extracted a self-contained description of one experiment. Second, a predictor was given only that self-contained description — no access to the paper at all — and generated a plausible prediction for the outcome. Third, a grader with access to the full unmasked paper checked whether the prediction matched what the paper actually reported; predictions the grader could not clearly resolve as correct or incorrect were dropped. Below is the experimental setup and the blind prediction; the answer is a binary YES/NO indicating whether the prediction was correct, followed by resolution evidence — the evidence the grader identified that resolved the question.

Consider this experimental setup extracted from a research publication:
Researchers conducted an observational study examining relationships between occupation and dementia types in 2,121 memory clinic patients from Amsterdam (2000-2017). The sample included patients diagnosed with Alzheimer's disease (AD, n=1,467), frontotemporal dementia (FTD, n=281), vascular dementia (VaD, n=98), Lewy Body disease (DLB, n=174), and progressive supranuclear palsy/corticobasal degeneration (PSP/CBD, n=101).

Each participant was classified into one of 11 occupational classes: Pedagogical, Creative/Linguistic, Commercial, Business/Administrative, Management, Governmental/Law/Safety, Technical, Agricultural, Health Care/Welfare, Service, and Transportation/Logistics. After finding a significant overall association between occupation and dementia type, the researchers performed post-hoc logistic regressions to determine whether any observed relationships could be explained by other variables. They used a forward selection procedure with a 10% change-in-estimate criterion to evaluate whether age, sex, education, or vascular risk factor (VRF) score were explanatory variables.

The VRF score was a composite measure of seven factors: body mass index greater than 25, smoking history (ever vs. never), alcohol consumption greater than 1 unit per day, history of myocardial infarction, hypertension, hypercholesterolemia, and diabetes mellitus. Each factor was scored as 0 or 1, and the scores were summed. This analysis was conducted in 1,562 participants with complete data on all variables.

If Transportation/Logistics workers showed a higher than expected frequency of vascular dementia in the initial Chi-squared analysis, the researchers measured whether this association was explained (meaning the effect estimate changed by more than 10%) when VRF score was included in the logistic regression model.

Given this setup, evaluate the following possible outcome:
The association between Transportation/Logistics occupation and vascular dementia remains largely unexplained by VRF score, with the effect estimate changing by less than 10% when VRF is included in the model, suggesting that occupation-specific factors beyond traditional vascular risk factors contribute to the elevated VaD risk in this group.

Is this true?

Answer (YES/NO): NO